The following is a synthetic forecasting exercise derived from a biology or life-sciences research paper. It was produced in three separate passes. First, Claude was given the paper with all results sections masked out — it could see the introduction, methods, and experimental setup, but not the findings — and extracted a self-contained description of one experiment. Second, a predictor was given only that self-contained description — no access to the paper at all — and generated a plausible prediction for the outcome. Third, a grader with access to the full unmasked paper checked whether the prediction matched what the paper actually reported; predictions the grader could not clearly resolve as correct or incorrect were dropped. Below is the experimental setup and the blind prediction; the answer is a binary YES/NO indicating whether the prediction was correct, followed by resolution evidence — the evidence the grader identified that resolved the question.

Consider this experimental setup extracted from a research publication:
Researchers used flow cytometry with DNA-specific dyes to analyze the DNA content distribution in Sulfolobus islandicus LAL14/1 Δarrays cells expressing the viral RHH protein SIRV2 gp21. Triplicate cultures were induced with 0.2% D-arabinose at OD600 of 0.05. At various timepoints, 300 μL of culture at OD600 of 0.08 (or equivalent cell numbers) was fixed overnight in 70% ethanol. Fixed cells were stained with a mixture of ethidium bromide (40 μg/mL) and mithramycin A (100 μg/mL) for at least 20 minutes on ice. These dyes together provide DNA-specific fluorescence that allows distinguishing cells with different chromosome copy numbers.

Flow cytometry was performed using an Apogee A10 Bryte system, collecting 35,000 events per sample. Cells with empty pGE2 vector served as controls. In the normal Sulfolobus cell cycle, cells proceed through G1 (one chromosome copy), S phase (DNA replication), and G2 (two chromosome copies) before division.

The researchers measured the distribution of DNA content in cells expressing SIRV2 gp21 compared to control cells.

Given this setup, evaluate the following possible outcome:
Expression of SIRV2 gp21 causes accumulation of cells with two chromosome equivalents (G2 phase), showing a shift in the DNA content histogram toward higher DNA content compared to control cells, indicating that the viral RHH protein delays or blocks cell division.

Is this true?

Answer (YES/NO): NO